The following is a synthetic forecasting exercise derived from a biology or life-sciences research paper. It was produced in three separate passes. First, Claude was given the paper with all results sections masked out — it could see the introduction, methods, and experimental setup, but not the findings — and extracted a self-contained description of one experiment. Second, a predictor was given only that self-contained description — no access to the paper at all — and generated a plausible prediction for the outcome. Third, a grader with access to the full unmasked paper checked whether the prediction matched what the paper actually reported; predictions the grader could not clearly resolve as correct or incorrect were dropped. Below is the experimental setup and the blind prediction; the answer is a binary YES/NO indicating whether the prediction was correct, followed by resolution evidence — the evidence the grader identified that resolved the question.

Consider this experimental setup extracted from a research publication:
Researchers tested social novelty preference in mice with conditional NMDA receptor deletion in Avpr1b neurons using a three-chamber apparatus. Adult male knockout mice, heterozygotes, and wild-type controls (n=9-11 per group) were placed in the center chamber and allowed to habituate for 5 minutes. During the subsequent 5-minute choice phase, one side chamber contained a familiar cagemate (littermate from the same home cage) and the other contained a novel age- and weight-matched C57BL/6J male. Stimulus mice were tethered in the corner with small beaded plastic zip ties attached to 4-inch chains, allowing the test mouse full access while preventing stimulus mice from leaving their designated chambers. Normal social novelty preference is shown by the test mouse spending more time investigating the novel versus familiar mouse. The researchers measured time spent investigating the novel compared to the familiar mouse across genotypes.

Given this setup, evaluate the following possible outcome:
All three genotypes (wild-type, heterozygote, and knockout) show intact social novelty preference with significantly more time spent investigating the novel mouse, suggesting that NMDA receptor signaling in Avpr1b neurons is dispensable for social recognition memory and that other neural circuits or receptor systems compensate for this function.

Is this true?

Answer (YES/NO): YES